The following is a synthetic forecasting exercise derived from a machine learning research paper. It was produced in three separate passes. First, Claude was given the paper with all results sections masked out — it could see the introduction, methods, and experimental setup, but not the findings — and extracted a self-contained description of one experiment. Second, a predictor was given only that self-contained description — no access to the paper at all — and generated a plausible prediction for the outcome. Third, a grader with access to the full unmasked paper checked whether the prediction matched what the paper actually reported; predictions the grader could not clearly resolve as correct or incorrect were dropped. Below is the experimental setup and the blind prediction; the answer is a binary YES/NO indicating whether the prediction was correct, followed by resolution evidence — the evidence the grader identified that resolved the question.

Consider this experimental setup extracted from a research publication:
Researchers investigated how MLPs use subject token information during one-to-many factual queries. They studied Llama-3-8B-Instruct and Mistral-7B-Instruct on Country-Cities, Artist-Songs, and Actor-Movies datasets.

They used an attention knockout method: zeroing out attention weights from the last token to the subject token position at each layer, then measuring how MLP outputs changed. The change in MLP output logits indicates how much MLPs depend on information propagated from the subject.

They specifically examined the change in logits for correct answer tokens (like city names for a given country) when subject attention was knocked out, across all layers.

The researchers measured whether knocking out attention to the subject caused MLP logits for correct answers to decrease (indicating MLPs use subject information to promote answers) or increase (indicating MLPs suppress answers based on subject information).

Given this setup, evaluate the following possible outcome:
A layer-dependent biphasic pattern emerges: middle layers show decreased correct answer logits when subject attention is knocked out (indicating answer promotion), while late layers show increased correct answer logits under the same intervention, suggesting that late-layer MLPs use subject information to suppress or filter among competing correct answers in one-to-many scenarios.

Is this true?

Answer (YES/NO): NO